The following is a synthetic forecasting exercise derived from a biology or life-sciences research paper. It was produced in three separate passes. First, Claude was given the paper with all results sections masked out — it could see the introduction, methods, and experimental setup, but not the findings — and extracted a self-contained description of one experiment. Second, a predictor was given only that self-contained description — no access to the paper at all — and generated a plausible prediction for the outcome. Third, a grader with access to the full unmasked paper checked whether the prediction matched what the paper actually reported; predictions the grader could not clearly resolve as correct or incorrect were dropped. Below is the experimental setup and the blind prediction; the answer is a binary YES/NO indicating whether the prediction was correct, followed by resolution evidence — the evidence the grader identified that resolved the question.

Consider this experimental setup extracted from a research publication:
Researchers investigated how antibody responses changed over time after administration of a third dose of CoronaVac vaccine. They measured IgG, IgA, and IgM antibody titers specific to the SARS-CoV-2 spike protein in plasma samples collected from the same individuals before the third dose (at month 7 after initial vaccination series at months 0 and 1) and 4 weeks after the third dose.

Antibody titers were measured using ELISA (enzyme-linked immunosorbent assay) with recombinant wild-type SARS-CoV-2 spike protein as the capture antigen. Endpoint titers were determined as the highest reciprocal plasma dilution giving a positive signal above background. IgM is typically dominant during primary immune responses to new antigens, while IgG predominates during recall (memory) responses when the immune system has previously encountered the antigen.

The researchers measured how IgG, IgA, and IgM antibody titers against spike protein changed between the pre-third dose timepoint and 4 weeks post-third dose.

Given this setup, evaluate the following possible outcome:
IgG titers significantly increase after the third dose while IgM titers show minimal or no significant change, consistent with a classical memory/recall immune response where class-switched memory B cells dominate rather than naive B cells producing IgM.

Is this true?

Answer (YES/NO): YES